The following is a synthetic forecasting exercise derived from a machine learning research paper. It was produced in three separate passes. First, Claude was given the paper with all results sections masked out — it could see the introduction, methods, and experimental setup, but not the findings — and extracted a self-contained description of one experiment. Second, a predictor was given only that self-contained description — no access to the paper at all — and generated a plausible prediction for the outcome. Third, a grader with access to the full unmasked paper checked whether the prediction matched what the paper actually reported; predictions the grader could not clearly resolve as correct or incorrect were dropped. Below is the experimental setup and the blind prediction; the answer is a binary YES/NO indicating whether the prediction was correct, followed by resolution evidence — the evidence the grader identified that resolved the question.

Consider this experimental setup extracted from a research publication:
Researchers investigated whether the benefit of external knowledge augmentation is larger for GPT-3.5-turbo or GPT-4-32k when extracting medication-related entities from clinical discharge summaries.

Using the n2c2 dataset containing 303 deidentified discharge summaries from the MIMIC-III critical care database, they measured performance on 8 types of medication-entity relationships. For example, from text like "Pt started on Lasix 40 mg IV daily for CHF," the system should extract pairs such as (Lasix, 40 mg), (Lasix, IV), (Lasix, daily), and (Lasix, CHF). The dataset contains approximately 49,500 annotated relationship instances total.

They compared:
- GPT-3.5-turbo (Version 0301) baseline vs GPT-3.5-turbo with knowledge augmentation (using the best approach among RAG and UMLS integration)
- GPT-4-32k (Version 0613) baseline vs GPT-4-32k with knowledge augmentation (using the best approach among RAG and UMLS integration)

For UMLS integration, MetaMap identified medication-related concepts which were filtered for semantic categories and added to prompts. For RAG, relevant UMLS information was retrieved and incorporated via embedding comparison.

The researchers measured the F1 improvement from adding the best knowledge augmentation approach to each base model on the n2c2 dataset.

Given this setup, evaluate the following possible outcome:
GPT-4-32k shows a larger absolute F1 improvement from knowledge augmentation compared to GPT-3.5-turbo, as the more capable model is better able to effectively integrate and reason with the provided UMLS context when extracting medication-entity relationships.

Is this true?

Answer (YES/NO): NO